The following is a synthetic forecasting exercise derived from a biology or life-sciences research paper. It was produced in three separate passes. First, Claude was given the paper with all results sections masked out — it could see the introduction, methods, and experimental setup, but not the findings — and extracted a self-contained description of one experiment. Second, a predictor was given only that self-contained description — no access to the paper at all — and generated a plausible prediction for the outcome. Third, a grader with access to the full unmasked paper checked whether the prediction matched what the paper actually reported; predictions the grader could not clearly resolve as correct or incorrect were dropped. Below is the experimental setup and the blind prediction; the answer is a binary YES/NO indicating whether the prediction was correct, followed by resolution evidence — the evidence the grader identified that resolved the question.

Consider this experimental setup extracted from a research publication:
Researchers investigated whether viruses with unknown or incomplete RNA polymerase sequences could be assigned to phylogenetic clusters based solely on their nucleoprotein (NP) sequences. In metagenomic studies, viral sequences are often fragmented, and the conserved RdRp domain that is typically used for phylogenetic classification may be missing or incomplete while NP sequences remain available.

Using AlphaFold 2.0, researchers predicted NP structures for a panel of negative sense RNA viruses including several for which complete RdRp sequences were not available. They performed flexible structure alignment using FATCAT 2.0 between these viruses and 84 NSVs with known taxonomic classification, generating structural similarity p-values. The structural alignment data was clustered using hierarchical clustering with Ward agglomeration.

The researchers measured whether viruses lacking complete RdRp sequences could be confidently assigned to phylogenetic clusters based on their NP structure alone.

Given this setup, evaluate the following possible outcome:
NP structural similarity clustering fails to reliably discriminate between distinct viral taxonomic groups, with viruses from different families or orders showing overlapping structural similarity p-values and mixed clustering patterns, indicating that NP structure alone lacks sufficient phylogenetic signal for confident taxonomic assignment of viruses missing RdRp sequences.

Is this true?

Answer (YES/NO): NO